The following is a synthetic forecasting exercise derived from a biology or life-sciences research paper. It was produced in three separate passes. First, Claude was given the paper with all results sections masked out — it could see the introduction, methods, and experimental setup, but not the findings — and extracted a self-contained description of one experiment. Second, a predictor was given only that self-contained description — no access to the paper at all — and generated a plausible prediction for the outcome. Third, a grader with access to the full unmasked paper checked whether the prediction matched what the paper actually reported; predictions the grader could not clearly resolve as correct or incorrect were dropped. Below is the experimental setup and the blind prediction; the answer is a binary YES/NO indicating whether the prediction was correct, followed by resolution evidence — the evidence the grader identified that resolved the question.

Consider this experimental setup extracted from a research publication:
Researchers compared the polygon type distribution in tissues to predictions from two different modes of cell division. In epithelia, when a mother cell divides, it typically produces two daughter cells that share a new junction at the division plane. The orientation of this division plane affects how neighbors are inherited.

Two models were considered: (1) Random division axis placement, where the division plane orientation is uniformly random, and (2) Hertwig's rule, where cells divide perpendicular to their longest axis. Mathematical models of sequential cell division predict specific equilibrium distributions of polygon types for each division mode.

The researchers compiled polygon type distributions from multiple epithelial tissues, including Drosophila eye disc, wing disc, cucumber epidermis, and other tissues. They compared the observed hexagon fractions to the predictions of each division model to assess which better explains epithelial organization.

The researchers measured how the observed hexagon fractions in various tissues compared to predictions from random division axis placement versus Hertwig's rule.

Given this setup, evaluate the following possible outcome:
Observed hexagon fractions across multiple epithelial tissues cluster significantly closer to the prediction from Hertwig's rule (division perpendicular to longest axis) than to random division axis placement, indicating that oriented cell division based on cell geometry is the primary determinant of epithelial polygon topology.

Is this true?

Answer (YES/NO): NO